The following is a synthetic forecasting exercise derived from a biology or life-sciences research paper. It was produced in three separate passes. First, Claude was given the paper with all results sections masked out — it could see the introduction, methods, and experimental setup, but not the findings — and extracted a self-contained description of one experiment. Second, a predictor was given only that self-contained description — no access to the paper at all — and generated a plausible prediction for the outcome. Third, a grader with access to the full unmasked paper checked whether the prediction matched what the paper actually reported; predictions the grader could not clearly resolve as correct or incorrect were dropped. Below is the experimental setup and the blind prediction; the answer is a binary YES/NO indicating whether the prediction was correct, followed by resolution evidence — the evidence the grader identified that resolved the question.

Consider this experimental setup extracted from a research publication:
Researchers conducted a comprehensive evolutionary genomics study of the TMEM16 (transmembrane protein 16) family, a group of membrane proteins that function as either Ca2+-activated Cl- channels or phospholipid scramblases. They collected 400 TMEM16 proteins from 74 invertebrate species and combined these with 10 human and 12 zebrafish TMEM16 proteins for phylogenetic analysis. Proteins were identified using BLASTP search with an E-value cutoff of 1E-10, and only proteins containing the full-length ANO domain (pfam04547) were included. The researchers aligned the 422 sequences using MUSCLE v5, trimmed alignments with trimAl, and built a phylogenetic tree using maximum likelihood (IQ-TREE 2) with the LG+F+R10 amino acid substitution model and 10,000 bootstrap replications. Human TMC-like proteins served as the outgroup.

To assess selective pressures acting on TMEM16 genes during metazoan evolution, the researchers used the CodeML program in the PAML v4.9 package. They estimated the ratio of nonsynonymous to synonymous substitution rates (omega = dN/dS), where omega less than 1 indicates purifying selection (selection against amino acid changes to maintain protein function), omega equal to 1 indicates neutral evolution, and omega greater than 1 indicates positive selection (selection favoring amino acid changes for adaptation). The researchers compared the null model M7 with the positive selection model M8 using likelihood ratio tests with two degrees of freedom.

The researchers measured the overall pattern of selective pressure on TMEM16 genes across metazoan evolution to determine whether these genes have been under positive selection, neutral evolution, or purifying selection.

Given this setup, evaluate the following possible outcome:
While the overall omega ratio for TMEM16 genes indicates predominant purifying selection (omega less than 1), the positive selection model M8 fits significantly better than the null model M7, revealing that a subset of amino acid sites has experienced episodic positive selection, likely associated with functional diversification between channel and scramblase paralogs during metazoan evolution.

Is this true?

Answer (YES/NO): NO